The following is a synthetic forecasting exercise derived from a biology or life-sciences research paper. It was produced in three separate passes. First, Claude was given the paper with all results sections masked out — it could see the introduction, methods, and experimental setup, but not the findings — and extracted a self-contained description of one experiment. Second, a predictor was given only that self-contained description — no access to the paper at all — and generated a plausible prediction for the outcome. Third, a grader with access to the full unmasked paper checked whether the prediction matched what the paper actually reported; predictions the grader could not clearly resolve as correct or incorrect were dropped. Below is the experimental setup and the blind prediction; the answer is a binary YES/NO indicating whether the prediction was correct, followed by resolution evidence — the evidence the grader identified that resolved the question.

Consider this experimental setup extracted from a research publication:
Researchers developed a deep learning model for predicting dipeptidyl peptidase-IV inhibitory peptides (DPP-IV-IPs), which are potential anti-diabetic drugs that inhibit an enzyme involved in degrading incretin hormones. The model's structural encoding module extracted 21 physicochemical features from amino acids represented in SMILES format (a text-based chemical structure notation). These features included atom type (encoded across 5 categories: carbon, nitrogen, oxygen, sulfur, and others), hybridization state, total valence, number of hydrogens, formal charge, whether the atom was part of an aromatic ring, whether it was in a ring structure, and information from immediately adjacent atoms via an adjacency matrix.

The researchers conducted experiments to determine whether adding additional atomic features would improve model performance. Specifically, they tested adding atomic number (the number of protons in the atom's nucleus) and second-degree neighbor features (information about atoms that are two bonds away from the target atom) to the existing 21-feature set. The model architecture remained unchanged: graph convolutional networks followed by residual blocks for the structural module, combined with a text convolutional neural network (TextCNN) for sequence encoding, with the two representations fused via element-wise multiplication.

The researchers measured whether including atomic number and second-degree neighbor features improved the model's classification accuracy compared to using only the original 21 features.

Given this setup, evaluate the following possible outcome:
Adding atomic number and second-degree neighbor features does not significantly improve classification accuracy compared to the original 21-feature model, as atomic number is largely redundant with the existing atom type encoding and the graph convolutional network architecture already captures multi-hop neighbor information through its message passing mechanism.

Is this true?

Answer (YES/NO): YES